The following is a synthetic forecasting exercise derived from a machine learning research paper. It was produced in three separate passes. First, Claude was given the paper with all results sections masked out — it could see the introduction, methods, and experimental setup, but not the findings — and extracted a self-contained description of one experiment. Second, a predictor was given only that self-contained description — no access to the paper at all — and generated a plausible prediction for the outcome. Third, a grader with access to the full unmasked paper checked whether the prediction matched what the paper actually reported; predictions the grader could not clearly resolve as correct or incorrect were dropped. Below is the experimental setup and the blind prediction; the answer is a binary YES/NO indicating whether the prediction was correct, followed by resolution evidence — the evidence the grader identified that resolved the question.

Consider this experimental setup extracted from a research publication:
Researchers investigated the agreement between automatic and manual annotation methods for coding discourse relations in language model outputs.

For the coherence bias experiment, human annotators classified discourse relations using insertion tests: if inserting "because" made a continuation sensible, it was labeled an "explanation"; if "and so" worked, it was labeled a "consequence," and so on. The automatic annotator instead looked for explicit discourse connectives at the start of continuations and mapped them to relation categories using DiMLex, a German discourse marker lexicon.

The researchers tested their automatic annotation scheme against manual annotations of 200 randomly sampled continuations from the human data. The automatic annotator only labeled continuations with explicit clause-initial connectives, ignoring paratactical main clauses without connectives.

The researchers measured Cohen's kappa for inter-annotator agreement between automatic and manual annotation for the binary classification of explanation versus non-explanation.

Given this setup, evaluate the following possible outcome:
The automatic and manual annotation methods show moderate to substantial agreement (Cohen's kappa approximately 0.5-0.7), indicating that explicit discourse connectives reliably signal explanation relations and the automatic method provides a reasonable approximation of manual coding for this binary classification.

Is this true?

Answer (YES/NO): YES